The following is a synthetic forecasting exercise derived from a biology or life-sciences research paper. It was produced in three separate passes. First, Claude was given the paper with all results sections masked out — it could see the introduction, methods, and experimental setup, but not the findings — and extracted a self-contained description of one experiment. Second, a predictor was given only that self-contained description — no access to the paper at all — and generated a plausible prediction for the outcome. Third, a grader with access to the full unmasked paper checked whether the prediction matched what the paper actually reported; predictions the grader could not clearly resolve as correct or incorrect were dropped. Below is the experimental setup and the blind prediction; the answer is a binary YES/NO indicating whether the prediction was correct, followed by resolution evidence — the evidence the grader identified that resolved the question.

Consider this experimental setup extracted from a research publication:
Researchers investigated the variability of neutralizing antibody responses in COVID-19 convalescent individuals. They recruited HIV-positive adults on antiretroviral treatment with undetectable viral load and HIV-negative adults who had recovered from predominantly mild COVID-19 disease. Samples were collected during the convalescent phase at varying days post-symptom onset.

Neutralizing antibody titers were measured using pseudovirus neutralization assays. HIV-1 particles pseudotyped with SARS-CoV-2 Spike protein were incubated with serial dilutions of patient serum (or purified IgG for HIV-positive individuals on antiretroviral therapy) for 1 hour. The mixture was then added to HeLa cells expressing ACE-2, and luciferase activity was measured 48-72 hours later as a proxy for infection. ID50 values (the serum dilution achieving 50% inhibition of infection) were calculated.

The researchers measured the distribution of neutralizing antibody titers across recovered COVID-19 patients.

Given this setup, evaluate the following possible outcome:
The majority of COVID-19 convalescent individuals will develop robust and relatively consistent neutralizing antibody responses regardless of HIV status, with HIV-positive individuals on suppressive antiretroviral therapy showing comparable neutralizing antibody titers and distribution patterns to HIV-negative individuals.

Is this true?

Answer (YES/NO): NO